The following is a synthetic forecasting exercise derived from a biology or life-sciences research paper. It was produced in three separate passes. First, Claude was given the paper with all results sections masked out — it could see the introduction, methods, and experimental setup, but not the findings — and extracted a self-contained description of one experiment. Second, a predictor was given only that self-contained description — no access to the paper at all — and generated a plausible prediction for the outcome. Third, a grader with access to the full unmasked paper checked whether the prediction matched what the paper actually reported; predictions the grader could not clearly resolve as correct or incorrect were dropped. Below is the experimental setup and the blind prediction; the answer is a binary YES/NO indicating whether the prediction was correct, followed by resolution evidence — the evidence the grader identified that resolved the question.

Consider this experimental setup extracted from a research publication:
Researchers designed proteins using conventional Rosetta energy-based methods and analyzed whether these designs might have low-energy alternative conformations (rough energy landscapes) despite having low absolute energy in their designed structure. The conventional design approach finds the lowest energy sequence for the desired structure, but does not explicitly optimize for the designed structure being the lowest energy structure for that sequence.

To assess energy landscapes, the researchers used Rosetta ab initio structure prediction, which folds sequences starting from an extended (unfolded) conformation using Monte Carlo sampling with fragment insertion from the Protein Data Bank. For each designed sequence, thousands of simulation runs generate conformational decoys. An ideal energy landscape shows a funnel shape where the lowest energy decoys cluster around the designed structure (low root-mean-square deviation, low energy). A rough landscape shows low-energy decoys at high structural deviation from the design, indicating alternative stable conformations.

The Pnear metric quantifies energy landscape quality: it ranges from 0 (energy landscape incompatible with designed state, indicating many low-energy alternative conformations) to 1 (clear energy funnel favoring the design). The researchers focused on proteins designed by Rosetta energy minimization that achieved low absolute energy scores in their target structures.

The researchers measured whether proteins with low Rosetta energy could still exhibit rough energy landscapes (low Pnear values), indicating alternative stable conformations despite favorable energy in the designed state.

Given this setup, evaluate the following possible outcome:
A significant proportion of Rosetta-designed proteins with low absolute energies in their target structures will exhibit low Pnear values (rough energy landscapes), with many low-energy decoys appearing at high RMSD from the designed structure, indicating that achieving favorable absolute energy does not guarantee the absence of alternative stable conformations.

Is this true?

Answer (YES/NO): YES